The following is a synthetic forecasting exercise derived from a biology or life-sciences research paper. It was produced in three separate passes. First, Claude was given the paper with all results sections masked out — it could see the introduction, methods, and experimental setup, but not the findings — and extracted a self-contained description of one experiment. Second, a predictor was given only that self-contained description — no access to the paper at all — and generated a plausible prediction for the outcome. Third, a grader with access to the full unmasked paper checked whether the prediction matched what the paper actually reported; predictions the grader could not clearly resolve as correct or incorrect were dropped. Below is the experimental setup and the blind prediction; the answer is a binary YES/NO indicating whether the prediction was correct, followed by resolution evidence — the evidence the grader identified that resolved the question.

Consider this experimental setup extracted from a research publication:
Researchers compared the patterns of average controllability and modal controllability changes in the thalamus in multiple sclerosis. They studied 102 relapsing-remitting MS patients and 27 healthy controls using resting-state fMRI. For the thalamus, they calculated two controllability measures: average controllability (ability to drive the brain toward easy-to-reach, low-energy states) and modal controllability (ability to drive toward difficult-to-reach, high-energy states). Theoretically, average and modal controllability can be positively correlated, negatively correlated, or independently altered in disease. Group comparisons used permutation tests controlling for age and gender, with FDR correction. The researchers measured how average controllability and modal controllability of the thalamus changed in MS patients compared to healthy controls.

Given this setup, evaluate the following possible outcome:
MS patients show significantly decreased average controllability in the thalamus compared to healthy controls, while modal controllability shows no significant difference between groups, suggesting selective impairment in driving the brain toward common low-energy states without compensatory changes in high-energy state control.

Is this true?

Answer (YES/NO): NO